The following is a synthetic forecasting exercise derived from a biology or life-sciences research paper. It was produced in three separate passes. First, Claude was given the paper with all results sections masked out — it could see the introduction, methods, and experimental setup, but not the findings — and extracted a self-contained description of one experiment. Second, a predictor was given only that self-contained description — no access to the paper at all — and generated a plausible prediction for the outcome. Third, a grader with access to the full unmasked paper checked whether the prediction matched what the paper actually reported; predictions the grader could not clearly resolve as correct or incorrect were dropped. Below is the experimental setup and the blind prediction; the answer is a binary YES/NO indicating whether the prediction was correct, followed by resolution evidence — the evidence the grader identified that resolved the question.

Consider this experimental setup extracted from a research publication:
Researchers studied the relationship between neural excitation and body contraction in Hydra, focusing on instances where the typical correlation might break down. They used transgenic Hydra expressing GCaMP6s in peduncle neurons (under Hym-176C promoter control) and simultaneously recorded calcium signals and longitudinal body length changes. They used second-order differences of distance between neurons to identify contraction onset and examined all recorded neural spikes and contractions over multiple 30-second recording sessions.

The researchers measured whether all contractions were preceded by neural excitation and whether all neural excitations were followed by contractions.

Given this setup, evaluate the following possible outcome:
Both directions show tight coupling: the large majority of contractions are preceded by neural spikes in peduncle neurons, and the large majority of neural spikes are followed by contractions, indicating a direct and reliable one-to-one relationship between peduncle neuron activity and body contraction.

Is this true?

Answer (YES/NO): NO